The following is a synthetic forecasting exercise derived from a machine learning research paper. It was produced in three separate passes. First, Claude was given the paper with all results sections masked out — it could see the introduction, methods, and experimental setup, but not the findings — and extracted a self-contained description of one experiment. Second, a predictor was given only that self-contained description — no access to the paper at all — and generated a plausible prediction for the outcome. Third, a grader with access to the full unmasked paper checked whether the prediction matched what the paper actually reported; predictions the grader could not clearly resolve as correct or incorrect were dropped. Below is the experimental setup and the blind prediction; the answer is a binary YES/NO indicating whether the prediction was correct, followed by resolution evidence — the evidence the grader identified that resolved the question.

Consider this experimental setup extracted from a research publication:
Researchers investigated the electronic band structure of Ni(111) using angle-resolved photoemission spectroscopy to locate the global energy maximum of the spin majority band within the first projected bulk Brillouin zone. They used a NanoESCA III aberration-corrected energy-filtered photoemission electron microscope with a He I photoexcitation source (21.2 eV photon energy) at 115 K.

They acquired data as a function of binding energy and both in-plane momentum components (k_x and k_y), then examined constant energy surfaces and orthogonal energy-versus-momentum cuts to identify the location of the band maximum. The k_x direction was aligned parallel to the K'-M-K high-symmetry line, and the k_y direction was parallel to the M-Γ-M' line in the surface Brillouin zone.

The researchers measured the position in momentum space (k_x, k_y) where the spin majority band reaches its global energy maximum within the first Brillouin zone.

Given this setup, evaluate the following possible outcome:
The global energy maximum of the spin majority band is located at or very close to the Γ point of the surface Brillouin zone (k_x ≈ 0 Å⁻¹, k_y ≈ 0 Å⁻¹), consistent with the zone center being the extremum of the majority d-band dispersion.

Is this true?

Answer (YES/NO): NO